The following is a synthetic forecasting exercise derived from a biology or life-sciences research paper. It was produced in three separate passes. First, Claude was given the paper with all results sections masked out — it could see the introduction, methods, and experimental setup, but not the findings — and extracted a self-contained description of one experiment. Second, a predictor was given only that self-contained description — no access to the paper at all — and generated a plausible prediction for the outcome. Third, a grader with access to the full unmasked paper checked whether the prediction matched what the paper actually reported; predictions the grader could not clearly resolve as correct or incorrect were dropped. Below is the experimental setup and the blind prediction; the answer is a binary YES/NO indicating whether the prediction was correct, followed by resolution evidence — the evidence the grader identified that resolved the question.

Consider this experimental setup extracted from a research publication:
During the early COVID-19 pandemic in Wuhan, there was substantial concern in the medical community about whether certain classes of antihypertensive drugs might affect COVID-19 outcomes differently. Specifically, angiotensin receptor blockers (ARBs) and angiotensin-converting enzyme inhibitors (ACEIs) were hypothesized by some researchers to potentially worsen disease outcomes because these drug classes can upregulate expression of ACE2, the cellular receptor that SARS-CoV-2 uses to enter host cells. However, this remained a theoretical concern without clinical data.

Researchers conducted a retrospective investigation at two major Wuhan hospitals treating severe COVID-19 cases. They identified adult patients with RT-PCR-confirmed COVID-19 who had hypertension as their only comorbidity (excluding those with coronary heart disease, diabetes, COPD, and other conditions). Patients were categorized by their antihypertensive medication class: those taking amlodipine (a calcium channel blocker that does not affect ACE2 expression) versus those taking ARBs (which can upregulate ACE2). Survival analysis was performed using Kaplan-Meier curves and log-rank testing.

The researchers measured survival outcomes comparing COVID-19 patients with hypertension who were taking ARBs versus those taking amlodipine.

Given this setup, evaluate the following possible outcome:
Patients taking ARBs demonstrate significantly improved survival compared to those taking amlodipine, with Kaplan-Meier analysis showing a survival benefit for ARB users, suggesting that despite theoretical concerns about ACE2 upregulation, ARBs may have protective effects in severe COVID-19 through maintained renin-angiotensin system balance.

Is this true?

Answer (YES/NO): NO